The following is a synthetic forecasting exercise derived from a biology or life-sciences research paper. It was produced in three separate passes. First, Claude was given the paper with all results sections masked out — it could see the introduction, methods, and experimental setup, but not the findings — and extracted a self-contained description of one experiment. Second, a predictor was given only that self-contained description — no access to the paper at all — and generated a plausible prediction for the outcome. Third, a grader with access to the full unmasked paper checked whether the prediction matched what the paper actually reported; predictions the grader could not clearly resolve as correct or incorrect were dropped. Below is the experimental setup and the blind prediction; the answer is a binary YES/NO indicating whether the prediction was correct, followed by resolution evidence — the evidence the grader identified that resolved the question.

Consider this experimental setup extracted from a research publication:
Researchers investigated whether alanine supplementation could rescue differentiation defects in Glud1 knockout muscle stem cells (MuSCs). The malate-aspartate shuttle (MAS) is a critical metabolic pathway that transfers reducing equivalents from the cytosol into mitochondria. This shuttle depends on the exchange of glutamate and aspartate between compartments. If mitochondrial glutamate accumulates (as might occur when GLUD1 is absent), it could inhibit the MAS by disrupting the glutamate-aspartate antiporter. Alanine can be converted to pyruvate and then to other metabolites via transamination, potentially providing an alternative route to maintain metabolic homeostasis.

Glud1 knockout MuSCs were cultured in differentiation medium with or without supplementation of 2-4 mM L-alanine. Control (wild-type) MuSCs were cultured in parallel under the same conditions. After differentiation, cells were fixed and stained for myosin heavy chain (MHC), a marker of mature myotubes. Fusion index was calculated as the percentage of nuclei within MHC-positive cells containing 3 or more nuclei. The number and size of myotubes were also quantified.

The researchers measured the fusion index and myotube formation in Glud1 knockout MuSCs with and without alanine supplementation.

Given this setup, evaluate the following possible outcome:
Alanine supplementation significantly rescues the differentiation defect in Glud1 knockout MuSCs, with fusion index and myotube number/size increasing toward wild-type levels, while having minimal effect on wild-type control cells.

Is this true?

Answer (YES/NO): NO